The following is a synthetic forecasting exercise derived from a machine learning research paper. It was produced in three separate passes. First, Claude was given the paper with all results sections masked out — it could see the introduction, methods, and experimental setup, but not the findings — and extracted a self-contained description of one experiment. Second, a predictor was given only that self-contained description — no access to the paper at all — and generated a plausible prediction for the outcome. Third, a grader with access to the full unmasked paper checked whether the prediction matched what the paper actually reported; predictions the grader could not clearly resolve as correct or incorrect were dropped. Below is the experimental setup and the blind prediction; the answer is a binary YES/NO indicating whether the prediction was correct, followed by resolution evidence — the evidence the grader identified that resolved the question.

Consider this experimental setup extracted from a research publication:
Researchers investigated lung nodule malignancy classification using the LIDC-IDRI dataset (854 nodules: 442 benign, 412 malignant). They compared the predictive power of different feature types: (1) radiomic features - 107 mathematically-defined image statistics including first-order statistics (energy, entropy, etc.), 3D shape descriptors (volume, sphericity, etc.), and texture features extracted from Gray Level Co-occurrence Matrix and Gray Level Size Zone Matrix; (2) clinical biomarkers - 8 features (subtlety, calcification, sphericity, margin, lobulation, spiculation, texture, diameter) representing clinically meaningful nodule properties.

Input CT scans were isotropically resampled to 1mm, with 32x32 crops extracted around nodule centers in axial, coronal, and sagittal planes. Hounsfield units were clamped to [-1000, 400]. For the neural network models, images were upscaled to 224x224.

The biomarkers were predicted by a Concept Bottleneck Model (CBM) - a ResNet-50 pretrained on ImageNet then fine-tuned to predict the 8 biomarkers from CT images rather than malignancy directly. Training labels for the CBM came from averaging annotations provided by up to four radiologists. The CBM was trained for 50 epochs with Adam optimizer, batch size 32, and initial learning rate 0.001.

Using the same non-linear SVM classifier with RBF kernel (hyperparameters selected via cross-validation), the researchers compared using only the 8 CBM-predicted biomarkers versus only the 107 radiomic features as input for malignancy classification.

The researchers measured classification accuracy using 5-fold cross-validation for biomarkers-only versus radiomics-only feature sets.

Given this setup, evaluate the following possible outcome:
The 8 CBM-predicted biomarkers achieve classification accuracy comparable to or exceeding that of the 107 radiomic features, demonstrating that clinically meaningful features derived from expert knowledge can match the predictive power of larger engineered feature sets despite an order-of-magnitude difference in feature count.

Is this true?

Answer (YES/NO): YES